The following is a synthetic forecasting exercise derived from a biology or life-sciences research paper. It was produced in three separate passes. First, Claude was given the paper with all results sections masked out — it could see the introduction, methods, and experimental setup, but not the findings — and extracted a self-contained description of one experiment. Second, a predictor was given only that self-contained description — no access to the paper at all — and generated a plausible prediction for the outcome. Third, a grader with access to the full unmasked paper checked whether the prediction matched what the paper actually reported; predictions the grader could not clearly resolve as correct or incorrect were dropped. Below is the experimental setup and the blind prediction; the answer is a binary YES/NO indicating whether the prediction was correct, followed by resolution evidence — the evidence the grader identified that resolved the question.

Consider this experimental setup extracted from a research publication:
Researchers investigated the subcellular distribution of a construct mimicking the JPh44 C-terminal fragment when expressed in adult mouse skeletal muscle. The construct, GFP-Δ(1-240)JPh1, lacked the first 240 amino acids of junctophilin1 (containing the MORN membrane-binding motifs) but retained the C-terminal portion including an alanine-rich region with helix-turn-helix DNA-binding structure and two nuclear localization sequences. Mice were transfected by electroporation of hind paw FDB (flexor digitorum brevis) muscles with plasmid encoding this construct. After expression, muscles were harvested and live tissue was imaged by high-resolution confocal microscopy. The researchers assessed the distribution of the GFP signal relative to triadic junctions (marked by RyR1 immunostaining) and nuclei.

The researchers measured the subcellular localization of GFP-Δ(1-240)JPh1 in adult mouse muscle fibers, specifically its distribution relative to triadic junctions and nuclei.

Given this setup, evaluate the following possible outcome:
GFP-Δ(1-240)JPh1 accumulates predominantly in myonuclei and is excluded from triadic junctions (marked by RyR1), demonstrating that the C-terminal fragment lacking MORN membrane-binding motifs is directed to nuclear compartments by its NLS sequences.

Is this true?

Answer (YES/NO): YES